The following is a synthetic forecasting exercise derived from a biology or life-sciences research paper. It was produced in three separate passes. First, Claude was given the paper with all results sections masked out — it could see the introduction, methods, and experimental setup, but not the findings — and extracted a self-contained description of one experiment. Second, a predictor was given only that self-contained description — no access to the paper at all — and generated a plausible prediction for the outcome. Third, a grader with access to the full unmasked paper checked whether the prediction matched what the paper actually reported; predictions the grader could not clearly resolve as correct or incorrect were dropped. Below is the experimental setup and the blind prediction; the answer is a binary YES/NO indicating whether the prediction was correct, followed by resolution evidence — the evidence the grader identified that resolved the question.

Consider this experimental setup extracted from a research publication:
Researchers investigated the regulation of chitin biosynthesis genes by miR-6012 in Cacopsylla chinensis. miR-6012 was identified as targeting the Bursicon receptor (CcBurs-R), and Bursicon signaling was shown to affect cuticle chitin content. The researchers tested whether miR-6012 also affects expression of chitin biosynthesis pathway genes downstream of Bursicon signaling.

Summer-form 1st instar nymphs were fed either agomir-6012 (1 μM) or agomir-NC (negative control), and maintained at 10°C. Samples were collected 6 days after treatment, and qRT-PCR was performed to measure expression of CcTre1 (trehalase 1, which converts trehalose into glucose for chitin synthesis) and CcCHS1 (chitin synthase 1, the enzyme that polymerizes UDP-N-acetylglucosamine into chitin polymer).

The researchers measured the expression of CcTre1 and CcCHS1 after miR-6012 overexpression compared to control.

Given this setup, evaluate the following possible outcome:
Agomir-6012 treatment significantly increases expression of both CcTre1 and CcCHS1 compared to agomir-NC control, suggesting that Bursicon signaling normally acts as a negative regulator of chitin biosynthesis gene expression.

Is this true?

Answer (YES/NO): NO